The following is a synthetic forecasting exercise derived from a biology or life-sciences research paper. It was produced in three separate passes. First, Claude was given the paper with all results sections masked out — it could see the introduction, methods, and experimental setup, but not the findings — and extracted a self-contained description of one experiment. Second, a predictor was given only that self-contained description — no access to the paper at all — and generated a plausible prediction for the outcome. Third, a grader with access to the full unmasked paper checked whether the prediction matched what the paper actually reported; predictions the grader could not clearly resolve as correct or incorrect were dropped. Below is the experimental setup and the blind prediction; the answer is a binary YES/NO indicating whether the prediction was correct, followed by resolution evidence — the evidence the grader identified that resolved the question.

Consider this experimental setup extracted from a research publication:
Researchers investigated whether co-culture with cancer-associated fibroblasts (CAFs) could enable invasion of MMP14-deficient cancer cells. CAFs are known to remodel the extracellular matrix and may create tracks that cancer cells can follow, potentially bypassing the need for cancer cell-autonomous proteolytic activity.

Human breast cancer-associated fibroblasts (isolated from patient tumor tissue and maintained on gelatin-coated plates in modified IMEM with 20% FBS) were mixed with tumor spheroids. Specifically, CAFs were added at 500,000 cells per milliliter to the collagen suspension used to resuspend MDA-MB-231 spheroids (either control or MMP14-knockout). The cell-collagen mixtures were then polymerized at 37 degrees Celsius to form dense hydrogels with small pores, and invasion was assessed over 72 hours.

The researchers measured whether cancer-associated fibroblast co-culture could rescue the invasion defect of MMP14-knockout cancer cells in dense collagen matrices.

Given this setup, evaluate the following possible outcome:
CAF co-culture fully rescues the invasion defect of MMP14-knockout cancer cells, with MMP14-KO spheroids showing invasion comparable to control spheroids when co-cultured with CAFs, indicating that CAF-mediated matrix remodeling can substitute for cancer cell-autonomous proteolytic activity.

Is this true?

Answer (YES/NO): NO